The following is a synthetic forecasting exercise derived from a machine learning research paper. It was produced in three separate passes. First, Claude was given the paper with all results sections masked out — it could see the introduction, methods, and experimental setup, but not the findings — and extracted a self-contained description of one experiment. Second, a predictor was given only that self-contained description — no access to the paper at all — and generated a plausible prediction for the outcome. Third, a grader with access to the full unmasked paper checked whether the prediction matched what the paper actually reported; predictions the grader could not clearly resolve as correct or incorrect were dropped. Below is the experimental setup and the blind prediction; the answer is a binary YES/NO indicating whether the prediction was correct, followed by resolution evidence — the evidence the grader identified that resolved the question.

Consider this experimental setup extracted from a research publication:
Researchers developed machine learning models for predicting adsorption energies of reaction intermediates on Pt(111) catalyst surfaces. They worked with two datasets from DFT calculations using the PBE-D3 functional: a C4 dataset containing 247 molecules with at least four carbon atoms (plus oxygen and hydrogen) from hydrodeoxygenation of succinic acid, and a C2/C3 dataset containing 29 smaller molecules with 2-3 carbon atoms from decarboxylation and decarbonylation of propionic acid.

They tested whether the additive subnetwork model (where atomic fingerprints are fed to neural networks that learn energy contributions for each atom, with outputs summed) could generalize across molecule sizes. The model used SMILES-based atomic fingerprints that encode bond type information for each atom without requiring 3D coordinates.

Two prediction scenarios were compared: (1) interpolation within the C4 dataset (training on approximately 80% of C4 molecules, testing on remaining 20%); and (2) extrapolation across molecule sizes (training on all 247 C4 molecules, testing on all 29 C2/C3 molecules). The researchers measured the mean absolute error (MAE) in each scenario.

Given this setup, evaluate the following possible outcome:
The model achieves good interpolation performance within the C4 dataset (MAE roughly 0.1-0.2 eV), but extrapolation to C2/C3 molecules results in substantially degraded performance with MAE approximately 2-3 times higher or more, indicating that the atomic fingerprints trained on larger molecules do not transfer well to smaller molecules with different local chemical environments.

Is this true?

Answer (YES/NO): NO